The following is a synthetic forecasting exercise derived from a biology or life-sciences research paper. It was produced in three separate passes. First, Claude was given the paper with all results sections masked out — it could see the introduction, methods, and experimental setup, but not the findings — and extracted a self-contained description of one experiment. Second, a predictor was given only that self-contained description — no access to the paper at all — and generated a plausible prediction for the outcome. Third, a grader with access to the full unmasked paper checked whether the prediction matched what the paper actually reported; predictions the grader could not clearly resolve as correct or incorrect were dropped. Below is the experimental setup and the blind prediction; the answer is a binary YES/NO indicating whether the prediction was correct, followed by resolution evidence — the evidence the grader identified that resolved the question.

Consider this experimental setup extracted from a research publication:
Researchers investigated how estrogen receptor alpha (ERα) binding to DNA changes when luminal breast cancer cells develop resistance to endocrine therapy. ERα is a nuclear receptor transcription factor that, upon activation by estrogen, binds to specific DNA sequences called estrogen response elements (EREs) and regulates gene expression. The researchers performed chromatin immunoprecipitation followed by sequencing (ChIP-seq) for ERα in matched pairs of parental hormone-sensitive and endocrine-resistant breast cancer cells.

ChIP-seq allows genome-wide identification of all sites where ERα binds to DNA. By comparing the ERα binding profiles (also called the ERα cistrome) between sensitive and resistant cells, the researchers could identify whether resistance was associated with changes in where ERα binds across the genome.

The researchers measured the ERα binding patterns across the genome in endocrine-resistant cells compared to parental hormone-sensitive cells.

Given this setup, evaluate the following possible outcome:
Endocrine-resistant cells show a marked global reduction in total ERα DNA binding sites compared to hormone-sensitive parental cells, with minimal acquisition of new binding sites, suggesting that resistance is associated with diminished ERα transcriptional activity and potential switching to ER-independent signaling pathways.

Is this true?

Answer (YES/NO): NO